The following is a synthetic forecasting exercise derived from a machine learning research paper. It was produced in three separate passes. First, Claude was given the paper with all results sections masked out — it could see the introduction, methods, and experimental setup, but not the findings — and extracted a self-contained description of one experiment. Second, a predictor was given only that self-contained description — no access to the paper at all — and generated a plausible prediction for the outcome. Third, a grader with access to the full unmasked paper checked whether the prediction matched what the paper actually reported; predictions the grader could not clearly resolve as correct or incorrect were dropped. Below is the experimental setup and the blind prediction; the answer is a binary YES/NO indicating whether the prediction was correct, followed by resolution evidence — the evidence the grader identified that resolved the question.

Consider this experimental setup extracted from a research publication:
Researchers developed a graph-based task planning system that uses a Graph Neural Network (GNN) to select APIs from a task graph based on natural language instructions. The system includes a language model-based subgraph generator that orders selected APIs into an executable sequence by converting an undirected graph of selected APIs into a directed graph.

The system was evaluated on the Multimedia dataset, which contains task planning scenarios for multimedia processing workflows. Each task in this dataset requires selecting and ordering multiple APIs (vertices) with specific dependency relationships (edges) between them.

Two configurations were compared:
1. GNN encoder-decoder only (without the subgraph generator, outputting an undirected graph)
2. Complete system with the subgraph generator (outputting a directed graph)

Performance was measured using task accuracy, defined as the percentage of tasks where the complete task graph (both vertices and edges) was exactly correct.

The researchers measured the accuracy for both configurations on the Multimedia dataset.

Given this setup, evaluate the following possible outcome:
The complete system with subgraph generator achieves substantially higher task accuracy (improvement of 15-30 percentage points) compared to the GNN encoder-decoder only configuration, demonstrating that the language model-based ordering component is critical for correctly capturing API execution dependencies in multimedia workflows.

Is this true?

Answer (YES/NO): YES